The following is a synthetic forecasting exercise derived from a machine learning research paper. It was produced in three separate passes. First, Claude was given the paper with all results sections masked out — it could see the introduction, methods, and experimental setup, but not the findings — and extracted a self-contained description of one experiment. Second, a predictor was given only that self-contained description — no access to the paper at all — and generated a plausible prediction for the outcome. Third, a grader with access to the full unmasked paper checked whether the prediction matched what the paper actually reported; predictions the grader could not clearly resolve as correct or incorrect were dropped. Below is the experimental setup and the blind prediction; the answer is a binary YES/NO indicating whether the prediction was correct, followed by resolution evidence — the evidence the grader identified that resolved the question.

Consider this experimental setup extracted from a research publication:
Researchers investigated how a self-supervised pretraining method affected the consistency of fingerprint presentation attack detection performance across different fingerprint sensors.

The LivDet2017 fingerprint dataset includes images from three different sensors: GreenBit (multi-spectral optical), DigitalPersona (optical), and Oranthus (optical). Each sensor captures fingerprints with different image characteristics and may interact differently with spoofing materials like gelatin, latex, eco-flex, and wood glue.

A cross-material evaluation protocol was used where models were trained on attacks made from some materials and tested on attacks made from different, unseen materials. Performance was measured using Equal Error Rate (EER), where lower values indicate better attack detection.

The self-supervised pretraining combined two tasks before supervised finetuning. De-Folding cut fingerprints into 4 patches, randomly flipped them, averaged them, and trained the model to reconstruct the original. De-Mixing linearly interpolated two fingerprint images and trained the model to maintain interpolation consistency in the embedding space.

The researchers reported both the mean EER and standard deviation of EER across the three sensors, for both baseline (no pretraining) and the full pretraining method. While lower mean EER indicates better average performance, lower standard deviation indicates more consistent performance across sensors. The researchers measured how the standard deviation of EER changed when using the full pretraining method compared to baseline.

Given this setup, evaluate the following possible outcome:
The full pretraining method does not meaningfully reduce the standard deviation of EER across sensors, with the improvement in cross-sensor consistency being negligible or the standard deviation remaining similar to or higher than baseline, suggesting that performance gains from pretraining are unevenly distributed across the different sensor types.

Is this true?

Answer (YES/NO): YES